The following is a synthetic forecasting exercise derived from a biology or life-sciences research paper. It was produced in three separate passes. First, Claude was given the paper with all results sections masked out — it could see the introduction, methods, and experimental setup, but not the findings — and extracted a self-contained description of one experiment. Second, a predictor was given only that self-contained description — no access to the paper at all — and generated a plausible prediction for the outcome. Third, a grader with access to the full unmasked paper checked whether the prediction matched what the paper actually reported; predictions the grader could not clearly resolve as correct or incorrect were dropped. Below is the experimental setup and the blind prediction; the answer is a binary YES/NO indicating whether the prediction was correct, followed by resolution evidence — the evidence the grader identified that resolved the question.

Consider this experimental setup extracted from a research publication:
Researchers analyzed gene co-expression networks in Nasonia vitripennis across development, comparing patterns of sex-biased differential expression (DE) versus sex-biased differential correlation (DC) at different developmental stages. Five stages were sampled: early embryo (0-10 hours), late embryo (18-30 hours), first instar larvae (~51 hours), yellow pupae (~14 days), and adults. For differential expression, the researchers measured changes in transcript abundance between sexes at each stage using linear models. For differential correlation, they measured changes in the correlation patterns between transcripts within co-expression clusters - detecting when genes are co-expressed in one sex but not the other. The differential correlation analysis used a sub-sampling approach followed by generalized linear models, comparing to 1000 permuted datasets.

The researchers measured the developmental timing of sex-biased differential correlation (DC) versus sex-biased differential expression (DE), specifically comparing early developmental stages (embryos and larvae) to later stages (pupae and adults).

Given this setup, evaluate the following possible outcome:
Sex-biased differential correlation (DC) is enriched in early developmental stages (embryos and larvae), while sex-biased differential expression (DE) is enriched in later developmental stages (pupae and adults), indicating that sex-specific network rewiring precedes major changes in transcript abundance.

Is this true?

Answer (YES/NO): NO